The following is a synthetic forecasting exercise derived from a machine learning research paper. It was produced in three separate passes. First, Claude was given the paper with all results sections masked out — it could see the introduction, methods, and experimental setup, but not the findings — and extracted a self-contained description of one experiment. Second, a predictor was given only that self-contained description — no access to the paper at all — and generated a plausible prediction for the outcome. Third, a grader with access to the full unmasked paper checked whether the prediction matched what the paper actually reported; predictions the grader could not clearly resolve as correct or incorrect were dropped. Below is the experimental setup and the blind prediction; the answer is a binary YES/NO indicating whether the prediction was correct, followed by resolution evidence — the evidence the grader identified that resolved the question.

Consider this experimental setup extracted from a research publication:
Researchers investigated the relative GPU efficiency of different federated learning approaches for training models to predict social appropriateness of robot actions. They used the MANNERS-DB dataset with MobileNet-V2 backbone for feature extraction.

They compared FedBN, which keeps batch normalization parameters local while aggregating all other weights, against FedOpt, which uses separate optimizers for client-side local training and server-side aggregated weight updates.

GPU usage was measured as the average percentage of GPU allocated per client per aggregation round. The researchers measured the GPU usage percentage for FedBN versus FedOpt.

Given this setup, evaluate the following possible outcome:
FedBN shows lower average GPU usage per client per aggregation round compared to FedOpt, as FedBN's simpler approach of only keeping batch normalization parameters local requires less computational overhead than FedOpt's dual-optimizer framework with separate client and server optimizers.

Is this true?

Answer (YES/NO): NO